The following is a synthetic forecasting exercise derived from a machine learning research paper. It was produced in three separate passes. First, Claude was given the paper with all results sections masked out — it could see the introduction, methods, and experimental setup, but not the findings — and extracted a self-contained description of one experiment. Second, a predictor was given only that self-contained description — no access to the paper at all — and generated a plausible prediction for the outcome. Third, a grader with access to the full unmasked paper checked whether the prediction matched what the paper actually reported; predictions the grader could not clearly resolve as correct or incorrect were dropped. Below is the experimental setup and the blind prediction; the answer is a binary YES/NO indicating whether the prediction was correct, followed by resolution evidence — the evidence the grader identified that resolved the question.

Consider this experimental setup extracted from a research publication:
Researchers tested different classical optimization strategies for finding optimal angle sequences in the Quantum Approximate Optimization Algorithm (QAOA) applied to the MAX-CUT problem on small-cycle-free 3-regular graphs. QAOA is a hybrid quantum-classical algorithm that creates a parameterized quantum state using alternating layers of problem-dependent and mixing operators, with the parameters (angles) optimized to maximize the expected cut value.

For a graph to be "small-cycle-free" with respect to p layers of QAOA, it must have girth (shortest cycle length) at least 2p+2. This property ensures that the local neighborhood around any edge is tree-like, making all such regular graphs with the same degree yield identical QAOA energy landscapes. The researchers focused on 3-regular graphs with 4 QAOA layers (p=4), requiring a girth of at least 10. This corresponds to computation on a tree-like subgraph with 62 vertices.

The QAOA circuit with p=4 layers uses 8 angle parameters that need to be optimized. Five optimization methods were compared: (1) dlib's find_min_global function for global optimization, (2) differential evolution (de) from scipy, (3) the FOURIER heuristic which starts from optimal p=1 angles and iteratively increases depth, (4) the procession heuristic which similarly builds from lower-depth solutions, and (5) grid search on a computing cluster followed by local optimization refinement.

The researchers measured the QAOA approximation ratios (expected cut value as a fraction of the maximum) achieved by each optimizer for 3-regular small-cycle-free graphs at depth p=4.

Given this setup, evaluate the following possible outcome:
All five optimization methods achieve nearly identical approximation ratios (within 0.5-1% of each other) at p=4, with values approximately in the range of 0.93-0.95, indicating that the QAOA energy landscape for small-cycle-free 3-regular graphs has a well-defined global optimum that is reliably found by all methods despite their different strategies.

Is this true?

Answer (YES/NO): NO